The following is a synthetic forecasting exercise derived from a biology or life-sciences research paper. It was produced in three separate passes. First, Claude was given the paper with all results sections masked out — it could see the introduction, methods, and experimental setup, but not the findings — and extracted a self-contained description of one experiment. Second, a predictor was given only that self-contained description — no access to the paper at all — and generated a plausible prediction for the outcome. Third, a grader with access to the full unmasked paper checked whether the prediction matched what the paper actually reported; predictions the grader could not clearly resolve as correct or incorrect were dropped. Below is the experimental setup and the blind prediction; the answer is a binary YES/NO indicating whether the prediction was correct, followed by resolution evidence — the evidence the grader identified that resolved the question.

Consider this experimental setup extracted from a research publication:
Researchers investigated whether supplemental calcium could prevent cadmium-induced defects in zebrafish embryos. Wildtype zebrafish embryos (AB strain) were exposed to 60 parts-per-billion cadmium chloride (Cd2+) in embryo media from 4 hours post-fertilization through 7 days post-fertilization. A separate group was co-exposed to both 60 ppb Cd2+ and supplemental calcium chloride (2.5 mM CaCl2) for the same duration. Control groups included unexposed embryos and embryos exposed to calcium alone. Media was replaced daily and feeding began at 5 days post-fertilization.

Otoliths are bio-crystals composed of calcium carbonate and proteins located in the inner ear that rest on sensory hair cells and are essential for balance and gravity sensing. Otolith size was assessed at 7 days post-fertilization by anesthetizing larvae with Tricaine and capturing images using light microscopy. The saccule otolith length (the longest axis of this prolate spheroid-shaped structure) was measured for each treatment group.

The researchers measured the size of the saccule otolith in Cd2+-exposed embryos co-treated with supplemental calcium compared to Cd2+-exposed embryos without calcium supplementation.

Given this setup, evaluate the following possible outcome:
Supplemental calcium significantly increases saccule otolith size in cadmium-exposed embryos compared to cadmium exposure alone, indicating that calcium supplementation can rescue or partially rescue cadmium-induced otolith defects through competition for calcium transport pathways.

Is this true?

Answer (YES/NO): YES